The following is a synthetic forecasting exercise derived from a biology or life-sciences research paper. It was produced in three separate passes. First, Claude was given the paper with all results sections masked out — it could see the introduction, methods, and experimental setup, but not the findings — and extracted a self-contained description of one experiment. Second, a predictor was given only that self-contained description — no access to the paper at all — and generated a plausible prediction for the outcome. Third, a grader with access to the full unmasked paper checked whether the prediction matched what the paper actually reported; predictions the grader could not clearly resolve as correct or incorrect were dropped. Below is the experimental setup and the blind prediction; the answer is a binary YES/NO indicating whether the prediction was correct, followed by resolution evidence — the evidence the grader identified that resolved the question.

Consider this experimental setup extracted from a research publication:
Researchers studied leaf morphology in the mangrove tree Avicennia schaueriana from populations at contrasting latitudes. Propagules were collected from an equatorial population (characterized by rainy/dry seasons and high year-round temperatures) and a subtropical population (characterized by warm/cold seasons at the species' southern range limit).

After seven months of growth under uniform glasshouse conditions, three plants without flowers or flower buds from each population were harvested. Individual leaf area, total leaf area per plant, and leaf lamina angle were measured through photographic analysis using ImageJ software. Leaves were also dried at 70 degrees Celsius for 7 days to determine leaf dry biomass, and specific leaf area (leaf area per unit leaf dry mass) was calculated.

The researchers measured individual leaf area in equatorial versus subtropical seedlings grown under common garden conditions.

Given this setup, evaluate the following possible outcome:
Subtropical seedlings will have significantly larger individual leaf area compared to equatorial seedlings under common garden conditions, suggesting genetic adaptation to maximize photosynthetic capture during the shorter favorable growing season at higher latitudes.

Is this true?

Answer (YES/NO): YES